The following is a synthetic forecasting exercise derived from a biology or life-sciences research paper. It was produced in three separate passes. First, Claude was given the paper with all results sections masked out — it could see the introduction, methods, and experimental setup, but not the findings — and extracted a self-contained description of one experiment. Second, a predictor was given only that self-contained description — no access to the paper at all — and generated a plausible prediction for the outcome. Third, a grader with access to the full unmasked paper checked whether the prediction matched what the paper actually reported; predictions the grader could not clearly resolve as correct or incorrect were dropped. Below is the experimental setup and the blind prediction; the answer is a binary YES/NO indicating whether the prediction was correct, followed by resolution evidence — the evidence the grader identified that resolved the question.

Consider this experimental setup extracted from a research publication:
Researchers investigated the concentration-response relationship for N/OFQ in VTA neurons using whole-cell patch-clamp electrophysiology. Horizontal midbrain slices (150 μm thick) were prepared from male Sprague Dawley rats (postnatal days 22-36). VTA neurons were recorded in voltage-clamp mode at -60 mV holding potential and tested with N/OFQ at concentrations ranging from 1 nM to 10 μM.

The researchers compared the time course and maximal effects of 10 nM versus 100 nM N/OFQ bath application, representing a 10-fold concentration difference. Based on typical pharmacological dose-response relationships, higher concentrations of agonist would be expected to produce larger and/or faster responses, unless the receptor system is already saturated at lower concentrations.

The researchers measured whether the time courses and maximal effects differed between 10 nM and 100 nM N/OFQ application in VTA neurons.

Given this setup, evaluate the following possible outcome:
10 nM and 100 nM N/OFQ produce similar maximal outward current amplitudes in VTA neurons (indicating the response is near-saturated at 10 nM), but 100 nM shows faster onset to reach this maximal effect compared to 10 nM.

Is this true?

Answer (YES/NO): NO